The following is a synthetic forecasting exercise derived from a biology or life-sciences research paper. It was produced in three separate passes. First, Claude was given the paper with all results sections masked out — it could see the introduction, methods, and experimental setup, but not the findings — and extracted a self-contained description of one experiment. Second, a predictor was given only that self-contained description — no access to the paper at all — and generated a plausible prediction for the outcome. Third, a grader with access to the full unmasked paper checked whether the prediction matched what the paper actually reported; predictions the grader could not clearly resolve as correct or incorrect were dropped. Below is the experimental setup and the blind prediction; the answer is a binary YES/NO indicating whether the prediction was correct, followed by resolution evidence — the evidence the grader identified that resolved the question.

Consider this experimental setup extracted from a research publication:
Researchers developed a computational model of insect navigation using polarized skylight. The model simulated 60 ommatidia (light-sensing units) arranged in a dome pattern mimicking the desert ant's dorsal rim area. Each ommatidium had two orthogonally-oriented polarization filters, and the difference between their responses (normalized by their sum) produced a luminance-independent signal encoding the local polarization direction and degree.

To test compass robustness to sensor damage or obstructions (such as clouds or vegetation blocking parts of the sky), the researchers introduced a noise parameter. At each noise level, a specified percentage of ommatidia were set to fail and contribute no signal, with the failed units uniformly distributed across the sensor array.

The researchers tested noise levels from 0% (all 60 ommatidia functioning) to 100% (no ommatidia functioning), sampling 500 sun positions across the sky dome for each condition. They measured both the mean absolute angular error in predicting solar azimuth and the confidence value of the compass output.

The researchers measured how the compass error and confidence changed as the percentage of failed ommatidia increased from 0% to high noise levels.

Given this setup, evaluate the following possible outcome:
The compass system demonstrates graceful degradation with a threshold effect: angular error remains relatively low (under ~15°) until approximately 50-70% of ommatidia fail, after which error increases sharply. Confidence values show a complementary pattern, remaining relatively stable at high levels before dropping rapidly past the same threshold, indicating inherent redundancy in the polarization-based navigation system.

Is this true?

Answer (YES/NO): NO